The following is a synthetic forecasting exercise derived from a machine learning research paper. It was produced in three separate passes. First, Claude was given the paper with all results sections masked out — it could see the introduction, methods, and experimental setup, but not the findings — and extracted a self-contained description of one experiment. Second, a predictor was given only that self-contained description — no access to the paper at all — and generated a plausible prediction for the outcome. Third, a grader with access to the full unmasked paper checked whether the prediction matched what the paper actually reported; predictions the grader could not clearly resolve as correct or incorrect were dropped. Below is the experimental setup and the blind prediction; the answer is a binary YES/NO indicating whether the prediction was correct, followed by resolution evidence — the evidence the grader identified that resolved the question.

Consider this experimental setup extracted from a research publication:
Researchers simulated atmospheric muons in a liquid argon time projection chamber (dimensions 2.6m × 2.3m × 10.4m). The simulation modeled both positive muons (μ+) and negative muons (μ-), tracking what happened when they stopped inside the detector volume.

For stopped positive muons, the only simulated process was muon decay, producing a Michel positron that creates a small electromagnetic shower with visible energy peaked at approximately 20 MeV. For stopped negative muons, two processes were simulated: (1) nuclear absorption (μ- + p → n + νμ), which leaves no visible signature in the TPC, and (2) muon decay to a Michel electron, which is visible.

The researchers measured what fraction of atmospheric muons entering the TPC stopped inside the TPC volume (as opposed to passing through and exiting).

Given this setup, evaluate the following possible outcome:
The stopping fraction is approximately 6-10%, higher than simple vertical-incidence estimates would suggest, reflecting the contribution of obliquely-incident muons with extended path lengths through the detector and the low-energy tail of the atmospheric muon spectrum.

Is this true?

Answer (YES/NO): NO